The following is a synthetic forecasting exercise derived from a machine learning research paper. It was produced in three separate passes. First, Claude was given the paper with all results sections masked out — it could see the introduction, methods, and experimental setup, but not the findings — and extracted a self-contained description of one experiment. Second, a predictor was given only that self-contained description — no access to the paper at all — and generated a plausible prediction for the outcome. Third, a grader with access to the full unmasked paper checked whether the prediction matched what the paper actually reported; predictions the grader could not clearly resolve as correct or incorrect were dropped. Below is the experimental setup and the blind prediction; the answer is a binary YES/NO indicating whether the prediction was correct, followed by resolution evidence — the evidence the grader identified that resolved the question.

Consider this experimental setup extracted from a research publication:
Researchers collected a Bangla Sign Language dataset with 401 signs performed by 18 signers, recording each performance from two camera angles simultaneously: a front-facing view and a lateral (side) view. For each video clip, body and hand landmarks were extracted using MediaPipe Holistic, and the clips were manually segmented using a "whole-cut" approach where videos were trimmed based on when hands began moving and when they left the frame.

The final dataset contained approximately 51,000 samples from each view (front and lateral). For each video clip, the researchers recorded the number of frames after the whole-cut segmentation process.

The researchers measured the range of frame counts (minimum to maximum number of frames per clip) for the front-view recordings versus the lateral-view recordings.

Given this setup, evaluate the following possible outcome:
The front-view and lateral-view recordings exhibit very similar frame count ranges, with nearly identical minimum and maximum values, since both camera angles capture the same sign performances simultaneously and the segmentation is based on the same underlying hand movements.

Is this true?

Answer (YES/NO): NO